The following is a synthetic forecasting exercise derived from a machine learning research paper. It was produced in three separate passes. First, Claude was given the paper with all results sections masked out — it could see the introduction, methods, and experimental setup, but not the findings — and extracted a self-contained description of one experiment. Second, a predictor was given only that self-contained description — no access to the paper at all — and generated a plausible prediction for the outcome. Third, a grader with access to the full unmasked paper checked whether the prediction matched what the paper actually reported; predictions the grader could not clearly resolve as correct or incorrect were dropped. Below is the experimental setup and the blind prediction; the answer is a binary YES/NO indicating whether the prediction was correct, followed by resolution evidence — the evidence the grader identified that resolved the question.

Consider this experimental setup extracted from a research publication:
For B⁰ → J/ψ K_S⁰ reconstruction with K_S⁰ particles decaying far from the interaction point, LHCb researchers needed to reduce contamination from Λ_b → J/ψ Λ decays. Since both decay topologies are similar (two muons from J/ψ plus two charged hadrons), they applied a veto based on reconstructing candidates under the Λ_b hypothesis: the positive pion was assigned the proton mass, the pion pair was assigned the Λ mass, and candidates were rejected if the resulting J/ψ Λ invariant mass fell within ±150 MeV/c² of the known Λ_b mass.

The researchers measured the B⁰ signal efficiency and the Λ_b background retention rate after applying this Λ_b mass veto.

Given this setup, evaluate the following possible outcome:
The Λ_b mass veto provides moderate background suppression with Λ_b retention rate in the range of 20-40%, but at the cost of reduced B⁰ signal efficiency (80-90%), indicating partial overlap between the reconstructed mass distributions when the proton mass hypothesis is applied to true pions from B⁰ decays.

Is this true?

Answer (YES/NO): NO